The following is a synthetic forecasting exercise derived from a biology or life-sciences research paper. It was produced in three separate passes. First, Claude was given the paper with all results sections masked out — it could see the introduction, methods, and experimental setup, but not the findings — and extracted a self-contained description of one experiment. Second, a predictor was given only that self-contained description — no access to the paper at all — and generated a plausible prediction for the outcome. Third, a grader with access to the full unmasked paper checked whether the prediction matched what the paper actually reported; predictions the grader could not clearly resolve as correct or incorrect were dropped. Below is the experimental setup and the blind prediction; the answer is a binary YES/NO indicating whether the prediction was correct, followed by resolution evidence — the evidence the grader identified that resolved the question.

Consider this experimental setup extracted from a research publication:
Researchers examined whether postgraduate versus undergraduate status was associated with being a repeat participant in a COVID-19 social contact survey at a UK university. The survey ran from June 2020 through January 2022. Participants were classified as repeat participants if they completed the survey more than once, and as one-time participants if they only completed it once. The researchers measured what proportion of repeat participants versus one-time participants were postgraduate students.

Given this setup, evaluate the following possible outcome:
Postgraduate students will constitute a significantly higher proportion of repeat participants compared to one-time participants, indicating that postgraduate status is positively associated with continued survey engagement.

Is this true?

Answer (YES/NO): YES